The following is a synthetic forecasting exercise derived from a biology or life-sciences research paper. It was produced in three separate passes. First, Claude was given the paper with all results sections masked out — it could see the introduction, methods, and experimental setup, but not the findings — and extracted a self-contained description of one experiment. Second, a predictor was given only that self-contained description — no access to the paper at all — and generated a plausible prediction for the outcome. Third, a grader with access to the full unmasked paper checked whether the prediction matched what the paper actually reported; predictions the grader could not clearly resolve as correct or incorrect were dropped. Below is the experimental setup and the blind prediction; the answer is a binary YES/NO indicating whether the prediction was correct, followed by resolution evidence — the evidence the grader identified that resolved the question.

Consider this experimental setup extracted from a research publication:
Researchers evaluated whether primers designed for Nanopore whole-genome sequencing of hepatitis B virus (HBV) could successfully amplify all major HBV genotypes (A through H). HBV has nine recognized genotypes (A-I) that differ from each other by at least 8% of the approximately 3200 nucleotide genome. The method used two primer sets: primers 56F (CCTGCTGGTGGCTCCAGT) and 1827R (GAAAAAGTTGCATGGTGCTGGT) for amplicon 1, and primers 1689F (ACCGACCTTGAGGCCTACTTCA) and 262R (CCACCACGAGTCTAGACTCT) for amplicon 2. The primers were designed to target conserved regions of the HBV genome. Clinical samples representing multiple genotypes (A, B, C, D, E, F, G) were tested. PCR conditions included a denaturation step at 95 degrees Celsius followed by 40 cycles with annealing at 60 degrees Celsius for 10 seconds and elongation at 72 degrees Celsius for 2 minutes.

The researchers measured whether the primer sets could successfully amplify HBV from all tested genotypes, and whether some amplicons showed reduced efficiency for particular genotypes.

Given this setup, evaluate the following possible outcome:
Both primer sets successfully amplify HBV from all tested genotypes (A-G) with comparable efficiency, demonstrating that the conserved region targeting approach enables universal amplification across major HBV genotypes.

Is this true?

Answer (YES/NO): NO